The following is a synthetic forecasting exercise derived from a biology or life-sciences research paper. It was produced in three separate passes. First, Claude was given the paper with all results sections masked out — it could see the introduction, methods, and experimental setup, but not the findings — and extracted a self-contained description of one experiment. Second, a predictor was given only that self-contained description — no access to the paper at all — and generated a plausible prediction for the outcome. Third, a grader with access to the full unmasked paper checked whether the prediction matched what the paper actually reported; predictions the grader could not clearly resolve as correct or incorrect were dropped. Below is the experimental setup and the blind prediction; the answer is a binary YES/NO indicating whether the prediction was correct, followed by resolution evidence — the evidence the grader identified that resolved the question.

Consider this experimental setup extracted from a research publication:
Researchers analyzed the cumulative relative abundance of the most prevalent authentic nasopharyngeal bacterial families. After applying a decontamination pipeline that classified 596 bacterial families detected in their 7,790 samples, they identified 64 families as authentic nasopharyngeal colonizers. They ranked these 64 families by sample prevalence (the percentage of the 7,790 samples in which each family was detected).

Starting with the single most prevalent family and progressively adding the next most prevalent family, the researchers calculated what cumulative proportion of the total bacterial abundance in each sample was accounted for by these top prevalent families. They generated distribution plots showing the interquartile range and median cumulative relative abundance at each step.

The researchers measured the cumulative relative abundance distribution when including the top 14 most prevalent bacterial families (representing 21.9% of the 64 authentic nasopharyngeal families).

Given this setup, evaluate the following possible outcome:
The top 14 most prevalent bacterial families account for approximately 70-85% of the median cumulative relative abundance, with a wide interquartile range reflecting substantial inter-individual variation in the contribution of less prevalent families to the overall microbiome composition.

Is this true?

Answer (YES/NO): NO